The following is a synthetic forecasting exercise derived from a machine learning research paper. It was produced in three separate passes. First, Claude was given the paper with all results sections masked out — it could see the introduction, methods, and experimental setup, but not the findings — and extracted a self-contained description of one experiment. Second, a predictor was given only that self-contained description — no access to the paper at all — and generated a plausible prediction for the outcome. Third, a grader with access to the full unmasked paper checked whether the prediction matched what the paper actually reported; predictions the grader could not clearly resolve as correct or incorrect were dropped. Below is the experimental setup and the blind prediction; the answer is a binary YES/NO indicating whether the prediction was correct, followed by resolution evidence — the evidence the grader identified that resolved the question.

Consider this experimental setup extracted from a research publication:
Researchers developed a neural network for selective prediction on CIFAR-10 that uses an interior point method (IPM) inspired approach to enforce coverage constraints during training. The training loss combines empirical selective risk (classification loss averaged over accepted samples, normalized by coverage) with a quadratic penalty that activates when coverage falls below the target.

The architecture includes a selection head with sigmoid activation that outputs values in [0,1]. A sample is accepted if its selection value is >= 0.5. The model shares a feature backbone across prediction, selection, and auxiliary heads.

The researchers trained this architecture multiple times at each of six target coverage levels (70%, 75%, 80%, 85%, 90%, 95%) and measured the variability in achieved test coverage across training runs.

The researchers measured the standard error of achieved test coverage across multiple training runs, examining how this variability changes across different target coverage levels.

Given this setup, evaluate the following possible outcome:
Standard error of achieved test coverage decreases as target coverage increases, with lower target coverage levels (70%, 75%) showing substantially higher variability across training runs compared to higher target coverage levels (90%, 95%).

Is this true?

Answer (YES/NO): NO